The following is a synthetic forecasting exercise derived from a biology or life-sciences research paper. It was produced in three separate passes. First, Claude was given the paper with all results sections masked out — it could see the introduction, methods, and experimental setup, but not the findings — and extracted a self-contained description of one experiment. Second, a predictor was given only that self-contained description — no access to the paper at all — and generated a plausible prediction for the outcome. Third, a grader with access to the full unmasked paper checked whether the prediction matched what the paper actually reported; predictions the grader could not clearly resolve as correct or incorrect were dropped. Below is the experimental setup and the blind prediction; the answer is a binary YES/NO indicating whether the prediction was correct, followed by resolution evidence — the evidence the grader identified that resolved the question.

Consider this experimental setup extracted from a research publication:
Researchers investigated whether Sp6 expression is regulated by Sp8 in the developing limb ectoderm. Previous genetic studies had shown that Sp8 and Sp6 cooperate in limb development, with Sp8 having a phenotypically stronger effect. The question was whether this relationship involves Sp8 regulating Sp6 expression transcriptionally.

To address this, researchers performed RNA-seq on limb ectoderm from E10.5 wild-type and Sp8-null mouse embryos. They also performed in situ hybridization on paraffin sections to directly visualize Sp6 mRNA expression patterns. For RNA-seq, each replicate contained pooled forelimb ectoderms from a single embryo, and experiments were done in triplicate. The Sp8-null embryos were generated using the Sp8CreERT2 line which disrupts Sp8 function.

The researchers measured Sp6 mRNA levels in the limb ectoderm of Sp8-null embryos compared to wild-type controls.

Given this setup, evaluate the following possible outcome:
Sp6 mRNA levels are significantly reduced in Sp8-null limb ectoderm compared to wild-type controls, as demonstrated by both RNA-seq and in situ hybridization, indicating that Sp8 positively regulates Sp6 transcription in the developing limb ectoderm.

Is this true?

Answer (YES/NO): YES